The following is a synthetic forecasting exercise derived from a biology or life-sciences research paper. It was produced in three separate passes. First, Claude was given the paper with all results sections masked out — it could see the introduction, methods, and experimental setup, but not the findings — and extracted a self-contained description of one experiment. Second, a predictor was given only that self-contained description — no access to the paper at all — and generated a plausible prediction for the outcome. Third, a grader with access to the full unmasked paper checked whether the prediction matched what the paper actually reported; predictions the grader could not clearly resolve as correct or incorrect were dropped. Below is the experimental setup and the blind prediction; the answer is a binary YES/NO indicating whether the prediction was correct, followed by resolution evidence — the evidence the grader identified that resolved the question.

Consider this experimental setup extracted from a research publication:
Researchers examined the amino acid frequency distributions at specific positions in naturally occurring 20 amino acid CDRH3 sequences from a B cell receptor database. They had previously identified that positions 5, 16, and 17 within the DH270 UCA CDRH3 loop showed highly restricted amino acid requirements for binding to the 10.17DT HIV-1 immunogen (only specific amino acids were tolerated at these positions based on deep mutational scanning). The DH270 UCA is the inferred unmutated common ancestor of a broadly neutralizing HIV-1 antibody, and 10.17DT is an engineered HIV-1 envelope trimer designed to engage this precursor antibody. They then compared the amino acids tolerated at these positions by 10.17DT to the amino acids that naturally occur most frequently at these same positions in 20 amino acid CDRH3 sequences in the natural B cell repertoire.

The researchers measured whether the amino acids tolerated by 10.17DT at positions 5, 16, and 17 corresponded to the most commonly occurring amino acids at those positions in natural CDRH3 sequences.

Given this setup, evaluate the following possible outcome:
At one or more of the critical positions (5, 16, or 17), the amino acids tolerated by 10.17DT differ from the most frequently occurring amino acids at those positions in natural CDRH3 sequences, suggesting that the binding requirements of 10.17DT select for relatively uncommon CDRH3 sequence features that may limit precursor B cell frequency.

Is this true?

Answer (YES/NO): YES